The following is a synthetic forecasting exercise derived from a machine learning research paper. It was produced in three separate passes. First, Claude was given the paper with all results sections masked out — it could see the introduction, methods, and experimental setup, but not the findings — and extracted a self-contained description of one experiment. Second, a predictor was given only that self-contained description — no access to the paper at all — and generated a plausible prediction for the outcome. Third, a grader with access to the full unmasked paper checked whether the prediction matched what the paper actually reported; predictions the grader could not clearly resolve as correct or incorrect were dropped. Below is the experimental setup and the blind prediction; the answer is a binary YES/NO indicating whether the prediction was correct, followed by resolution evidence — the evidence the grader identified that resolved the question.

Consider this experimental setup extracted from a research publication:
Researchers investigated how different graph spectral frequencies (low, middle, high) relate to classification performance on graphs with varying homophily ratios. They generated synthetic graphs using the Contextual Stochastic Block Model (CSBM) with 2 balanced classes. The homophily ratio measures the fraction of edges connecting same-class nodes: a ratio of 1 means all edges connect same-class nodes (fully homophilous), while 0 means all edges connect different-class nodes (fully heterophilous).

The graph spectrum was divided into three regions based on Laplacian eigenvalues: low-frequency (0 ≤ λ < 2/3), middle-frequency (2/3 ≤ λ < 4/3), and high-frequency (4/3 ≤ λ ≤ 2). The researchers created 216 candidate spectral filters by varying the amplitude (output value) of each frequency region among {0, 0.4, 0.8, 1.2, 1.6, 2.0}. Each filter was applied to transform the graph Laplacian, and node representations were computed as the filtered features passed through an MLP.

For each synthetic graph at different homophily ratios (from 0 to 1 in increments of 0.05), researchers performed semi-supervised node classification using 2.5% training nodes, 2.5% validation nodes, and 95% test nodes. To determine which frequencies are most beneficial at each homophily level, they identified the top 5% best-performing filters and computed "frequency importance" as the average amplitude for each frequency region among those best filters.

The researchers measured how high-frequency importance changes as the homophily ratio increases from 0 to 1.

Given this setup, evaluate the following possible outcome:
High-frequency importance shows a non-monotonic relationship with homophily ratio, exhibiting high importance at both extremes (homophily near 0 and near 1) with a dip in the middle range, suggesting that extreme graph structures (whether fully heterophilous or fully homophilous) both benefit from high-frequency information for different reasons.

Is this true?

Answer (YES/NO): NO